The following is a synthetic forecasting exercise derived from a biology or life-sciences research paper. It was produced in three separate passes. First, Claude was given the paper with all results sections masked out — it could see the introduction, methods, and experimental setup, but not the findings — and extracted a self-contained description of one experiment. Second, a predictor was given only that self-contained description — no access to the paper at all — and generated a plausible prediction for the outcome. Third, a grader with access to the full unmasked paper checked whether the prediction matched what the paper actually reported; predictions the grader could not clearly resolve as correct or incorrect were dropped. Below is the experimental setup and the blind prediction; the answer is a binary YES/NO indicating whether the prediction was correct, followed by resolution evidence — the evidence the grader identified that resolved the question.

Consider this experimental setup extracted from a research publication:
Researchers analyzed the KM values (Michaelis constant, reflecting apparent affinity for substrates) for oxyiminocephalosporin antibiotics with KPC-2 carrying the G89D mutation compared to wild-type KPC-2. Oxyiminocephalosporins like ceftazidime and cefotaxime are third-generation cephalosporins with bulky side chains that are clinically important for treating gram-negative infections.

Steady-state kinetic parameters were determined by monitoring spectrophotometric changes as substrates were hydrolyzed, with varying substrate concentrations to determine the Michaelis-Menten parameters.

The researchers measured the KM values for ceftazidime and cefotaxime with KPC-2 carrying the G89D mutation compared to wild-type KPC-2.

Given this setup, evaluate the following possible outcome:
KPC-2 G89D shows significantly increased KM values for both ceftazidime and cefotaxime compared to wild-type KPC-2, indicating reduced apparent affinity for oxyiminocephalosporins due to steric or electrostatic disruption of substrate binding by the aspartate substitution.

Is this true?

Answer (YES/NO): YES